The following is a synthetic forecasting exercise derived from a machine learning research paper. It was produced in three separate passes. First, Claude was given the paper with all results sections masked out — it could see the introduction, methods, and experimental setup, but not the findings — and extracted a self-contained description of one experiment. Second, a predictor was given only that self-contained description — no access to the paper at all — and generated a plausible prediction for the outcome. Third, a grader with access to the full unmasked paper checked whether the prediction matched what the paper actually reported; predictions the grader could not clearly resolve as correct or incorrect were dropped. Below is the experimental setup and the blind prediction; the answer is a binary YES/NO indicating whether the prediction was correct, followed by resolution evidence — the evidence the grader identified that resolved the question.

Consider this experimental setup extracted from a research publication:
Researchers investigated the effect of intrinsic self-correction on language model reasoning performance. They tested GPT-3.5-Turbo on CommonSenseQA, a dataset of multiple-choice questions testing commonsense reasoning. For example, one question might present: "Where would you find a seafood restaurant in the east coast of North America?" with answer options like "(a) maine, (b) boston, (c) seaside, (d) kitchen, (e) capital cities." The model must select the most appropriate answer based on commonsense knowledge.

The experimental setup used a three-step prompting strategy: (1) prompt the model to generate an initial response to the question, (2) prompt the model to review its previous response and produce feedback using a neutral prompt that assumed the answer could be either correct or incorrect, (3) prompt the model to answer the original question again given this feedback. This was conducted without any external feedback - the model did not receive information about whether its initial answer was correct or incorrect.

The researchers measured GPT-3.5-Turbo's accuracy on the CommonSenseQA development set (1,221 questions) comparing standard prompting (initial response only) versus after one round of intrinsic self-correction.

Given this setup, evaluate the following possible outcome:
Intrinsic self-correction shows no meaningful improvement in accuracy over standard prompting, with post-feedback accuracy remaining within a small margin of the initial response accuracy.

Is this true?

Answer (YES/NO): NO